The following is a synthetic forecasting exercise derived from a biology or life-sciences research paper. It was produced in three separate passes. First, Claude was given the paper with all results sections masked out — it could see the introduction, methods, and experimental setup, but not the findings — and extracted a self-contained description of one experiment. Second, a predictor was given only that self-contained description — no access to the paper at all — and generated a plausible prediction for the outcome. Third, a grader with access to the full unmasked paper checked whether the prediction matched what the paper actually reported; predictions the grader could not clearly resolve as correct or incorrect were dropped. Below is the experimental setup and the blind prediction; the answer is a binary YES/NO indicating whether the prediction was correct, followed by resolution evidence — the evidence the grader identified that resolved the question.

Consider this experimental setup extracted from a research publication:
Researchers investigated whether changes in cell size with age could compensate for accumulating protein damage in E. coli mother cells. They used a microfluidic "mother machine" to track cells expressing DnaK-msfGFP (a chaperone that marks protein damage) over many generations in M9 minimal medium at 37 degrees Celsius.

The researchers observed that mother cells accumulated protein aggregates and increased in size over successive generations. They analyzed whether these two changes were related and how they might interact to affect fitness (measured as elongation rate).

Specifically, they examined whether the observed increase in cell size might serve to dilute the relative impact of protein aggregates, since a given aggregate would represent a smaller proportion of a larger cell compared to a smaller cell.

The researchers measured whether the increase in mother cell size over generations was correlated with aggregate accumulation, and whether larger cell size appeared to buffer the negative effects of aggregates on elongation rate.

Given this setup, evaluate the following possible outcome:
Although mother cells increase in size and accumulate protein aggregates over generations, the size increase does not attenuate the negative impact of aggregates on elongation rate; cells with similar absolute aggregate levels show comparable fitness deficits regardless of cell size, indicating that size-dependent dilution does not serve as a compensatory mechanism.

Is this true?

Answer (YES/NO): NO